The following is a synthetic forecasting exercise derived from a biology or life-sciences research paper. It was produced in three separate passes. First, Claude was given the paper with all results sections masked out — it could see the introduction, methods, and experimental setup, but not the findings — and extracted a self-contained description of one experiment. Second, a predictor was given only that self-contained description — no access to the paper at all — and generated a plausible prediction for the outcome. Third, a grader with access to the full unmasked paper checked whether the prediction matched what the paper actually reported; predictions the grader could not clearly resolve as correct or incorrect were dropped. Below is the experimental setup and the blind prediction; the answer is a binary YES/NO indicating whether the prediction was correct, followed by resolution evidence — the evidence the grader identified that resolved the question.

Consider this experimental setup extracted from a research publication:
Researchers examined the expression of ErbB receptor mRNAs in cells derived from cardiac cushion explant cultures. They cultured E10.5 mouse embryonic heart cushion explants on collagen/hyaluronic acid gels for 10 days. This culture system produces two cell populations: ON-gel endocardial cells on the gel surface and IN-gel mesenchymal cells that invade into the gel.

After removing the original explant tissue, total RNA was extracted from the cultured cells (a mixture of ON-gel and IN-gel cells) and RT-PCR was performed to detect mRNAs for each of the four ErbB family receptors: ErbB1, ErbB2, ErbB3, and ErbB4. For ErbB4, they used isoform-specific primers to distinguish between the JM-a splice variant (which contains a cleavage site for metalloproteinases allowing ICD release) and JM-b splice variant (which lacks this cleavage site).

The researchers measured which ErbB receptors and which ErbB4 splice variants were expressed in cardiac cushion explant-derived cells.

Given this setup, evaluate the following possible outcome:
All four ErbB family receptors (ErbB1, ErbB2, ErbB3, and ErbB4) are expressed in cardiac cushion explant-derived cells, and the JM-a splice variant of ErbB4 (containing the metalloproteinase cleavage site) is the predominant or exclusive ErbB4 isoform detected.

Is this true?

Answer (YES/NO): NO